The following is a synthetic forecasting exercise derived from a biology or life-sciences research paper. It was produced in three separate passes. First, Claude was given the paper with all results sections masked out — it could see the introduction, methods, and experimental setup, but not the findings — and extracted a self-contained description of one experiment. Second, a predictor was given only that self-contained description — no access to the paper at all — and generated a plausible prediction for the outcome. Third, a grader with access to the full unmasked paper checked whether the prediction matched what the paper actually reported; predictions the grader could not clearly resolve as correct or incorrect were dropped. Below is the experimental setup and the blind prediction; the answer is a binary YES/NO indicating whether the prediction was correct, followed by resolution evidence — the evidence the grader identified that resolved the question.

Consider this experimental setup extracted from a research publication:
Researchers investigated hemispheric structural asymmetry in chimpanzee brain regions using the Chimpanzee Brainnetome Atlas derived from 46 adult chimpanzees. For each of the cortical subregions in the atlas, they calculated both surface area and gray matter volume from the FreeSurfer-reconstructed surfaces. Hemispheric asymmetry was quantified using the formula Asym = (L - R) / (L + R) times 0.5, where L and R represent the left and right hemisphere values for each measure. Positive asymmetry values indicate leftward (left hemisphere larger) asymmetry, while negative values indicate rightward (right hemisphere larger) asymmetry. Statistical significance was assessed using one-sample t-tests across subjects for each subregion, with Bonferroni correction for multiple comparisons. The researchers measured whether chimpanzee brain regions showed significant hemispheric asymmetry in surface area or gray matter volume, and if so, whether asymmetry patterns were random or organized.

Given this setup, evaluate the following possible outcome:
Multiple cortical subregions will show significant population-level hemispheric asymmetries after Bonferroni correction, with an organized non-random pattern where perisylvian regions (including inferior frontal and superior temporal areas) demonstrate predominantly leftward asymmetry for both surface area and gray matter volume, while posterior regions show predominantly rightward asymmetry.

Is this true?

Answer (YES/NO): NO